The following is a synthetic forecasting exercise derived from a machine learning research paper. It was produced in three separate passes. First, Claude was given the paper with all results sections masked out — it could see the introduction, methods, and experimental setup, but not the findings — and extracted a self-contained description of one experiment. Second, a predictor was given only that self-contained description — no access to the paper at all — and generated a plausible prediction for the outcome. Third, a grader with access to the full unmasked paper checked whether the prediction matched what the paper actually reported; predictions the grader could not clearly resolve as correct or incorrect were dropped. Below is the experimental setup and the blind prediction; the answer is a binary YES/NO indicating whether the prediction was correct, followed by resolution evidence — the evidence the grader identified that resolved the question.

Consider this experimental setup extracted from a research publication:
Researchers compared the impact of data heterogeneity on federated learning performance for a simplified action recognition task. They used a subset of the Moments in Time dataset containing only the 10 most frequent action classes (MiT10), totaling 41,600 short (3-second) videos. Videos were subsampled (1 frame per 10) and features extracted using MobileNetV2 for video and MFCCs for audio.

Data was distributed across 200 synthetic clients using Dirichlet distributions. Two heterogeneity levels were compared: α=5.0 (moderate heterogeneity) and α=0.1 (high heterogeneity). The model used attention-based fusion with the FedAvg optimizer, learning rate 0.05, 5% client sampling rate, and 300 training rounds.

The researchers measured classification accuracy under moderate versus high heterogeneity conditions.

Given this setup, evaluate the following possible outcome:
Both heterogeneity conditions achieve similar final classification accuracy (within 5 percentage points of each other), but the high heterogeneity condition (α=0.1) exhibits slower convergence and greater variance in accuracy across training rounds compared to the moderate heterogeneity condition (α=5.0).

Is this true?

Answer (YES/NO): NO